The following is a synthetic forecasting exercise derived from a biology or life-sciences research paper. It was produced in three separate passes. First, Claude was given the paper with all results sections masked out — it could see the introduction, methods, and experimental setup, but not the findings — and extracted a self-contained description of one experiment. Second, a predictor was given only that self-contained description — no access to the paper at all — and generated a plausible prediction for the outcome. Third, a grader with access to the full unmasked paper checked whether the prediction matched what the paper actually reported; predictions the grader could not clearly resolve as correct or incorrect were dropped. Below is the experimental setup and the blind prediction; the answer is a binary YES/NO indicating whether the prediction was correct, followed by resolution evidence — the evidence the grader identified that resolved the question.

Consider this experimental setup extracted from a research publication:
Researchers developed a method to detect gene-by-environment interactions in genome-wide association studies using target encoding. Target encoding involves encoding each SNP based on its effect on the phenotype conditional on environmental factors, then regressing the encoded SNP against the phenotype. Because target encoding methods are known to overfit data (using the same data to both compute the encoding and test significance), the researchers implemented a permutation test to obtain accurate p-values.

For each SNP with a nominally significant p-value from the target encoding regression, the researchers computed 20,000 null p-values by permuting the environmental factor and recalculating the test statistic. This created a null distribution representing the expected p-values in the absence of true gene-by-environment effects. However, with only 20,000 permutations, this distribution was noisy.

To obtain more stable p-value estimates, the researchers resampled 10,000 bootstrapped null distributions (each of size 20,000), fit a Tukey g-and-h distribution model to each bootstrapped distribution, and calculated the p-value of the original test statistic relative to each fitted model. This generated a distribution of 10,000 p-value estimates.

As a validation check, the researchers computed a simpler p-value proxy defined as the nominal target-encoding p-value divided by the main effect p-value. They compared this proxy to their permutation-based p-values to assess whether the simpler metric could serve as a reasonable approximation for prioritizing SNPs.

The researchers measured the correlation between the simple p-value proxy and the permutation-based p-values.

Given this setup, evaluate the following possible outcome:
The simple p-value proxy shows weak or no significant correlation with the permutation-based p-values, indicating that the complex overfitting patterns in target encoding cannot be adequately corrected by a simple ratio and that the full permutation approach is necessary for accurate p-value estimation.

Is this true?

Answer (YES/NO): NO